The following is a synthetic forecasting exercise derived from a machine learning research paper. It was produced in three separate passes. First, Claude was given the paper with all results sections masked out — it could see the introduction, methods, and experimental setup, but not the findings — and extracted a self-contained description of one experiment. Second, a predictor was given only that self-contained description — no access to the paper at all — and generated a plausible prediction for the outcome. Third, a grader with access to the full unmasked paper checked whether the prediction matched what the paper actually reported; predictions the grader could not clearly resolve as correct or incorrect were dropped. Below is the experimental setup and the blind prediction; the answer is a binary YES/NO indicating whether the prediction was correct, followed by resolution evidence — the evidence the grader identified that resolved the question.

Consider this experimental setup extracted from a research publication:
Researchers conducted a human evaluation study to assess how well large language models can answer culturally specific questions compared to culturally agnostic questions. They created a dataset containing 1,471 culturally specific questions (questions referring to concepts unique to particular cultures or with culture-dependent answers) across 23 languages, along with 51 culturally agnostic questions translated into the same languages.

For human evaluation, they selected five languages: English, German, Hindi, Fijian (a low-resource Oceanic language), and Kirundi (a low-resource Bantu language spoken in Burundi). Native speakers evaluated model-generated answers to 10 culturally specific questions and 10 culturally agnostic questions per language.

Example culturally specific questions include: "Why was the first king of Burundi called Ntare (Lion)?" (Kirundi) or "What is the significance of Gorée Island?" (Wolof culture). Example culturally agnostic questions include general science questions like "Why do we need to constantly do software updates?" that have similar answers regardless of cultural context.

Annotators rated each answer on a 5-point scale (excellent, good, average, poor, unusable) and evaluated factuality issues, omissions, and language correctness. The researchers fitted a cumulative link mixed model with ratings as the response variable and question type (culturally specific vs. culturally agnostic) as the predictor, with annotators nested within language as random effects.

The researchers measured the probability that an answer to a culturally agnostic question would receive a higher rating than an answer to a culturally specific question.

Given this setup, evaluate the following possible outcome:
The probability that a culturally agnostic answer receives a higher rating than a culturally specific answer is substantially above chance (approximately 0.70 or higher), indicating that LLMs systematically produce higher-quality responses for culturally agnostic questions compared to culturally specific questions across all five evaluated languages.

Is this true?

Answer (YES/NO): NO